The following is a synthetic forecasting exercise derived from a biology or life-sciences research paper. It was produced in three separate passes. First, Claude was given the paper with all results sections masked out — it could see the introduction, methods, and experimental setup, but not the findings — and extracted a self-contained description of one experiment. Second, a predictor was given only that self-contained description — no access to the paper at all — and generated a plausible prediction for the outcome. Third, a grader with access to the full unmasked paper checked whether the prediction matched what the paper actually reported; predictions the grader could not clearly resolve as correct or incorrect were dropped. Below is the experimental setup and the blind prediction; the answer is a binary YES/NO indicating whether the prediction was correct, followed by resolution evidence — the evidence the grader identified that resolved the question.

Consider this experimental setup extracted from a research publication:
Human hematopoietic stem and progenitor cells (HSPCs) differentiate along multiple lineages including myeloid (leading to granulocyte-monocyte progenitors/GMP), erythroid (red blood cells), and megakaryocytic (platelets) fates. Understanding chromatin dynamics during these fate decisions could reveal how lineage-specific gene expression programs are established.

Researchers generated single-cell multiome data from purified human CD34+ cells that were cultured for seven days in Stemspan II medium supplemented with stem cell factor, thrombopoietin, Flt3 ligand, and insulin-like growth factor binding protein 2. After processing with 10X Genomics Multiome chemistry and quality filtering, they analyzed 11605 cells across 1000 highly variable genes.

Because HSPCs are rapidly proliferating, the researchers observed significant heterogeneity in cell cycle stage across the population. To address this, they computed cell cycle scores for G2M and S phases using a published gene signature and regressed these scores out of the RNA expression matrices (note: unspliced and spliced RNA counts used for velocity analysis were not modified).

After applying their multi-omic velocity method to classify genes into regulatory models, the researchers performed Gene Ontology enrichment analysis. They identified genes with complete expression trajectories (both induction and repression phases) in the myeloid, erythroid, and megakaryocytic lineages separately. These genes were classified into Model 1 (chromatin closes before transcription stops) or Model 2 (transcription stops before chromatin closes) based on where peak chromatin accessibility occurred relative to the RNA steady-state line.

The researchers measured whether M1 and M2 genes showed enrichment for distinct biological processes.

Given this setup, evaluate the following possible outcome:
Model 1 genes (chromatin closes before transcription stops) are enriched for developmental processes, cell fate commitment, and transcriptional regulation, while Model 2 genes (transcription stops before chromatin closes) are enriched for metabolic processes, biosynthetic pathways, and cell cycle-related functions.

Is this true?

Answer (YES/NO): NO